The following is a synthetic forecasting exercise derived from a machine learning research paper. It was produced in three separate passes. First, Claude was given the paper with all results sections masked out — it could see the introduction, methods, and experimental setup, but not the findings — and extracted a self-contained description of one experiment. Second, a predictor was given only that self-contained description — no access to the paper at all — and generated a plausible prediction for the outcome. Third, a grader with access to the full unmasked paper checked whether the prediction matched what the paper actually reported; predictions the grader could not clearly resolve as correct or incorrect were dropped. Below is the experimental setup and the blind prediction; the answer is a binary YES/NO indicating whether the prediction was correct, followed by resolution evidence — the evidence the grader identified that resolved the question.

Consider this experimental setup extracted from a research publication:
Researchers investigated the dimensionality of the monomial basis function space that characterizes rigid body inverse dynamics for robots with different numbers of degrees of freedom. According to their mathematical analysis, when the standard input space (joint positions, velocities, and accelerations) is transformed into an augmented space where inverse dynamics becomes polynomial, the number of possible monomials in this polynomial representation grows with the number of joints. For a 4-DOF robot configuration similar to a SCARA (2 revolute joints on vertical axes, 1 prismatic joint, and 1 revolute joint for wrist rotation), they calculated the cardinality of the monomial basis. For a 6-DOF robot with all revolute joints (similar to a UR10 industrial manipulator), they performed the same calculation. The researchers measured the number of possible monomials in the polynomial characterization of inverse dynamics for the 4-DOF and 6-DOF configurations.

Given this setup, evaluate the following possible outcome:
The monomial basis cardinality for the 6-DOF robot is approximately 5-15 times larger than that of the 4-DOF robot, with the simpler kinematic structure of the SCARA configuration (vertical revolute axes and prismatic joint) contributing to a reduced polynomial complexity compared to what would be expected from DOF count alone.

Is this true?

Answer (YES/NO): NO